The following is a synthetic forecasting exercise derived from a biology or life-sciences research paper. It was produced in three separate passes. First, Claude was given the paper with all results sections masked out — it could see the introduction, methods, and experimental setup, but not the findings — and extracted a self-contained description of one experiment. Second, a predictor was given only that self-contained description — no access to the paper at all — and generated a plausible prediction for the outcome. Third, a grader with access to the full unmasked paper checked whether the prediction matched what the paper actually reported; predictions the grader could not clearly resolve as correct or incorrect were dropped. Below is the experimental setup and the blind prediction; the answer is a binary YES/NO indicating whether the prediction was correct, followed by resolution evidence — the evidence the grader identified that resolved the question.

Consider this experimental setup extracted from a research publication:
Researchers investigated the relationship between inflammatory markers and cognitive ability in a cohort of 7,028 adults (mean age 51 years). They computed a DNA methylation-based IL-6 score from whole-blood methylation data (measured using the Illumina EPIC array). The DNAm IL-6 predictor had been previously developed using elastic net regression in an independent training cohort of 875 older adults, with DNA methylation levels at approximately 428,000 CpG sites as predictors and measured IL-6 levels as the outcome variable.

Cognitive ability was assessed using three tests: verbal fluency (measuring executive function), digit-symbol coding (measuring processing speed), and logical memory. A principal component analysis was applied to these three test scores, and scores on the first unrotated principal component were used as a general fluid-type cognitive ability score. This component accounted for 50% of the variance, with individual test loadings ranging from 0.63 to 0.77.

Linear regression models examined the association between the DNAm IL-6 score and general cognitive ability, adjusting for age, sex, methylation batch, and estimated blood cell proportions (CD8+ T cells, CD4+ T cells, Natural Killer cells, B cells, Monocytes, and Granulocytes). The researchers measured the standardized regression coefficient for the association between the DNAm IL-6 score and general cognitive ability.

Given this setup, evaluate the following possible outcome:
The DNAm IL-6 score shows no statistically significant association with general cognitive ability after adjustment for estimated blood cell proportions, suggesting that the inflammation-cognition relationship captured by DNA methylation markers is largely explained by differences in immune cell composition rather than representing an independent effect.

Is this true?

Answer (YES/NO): NO